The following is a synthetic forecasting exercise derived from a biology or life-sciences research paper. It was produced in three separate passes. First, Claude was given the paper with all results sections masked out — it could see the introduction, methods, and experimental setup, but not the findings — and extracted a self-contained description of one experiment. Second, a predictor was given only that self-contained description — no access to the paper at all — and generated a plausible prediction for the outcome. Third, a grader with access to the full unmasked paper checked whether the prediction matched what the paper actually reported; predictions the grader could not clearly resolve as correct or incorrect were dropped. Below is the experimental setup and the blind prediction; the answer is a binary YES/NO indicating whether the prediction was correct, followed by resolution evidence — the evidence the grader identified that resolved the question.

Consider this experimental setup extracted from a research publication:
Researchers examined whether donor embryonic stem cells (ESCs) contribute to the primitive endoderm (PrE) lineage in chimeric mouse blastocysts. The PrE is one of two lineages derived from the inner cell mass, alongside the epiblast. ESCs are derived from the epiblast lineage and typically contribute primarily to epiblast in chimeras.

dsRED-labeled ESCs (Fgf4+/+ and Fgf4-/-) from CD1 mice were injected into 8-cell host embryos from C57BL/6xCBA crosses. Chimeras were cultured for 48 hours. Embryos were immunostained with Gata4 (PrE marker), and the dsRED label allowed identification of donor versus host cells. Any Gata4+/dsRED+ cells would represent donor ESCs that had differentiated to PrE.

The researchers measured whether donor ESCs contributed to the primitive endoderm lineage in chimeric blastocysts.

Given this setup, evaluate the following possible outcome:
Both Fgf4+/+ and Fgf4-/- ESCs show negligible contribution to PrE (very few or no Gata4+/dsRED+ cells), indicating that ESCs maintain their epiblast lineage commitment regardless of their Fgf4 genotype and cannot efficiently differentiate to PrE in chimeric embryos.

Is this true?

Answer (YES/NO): YES